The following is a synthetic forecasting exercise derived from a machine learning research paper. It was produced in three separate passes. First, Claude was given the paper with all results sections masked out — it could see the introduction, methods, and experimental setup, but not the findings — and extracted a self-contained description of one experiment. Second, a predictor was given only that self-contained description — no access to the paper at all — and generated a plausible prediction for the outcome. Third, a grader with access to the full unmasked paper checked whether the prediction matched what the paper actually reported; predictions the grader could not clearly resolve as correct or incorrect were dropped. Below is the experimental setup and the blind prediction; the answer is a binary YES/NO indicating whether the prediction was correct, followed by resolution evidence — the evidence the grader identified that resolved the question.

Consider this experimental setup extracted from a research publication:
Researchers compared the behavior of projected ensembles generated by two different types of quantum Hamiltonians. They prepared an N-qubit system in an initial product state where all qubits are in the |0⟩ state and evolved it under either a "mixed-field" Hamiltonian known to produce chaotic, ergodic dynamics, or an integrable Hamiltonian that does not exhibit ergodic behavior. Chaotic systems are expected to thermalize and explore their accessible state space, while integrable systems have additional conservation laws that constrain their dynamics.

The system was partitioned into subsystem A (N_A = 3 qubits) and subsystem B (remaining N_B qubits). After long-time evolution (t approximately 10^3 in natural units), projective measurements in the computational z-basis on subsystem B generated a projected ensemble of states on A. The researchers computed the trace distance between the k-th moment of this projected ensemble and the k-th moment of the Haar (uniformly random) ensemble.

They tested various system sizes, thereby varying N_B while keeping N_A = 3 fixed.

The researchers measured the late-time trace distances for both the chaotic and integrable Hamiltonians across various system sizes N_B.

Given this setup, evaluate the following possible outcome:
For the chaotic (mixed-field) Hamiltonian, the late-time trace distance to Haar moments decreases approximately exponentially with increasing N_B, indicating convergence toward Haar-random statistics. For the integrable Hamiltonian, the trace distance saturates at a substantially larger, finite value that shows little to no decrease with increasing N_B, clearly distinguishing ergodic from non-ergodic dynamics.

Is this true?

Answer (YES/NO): YES